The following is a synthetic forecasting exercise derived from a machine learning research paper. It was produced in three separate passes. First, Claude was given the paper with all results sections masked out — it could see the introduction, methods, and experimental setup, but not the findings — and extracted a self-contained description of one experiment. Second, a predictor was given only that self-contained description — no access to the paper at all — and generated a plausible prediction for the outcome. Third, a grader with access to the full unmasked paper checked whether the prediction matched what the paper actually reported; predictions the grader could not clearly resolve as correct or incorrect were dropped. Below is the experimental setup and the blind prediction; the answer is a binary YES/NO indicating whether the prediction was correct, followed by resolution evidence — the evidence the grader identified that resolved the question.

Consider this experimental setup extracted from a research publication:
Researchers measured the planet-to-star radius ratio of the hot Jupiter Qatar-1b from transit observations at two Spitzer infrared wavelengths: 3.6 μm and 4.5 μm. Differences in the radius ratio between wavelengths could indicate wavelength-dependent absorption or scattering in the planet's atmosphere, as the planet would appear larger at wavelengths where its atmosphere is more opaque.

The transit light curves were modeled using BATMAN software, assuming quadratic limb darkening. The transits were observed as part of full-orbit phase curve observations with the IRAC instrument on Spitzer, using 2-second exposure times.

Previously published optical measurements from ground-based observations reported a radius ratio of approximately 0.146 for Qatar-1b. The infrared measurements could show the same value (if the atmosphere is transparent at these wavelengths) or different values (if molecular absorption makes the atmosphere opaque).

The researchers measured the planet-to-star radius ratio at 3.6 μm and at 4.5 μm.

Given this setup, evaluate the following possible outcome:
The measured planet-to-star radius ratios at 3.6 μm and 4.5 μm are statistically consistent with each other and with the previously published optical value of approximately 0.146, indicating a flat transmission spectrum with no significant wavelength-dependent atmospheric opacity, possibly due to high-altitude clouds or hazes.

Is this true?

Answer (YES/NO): YES